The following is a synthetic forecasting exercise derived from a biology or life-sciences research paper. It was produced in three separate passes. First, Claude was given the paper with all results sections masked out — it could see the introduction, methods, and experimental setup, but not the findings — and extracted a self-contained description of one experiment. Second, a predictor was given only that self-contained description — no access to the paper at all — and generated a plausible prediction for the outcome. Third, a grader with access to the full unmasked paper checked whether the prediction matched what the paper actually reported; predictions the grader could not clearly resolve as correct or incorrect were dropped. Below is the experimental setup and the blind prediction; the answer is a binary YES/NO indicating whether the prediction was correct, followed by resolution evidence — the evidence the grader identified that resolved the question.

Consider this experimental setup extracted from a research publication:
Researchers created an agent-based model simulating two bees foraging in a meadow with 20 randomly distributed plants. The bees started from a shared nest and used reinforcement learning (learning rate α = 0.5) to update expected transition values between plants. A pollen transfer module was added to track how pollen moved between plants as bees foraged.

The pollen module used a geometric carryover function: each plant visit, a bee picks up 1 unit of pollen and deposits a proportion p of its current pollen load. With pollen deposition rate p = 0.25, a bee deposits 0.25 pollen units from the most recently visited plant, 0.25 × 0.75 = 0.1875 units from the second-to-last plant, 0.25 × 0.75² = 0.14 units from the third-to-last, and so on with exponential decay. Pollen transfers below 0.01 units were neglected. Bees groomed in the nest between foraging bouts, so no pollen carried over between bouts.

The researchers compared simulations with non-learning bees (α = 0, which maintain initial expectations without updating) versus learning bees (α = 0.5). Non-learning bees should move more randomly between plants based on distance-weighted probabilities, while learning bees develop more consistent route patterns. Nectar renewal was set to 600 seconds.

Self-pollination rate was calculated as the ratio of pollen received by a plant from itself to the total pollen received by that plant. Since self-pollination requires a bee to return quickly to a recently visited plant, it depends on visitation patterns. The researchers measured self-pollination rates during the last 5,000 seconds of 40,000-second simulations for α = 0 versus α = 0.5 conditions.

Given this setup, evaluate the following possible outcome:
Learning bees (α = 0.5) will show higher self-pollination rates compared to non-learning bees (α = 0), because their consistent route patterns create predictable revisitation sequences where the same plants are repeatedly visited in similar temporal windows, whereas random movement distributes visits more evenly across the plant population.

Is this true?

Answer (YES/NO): NO